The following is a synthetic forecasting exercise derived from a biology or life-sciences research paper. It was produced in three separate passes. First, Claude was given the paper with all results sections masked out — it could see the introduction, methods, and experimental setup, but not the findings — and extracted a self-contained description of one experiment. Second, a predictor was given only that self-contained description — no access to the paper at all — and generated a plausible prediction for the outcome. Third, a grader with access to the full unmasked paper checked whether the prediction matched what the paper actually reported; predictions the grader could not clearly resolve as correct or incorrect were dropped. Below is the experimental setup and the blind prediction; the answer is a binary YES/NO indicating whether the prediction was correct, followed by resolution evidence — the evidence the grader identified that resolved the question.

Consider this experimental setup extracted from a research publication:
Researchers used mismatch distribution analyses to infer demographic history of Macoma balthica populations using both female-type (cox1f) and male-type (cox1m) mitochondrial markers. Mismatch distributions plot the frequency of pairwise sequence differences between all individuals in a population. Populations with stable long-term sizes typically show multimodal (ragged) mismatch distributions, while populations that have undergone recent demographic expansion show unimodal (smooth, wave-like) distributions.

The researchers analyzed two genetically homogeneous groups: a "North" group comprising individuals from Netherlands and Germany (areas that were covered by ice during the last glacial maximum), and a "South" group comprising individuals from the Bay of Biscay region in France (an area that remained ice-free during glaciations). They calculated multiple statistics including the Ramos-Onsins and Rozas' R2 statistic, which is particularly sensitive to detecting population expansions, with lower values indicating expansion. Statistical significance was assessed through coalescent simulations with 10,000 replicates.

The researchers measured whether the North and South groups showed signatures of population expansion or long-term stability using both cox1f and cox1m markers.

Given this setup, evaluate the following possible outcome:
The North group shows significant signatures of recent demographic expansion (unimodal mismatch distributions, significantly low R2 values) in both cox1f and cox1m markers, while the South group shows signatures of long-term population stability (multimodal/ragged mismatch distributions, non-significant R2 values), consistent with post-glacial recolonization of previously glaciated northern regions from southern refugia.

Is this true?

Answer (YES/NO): NO